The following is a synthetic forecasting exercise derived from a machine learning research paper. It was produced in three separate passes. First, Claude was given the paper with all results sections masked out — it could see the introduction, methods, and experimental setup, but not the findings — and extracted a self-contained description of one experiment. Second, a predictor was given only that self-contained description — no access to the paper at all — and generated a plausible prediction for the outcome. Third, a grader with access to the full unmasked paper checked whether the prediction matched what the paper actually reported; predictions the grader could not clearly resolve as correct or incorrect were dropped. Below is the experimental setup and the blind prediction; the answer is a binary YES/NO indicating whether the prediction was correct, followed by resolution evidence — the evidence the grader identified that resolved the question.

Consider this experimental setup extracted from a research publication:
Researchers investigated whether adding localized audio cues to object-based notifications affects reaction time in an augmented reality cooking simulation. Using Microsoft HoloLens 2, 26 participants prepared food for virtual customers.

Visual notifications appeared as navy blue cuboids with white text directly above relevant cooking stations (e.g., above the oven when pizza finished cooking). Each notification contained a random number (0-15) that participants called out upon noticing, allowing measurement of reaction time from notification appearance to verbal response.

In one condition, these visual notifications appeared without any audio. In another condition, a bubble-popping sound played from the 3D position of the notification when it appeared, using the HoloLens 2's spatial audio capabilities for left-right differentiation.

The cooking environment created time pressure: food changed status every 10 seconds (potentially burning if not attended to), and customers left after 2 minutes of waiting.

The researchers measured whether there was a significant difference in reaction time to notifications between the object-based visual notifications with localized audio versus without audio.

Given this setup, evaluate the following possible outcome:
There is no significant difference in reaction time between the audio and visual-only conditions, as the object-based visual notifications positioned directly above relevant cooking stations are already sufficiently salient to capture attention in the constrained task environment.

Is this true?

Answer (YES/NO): YES